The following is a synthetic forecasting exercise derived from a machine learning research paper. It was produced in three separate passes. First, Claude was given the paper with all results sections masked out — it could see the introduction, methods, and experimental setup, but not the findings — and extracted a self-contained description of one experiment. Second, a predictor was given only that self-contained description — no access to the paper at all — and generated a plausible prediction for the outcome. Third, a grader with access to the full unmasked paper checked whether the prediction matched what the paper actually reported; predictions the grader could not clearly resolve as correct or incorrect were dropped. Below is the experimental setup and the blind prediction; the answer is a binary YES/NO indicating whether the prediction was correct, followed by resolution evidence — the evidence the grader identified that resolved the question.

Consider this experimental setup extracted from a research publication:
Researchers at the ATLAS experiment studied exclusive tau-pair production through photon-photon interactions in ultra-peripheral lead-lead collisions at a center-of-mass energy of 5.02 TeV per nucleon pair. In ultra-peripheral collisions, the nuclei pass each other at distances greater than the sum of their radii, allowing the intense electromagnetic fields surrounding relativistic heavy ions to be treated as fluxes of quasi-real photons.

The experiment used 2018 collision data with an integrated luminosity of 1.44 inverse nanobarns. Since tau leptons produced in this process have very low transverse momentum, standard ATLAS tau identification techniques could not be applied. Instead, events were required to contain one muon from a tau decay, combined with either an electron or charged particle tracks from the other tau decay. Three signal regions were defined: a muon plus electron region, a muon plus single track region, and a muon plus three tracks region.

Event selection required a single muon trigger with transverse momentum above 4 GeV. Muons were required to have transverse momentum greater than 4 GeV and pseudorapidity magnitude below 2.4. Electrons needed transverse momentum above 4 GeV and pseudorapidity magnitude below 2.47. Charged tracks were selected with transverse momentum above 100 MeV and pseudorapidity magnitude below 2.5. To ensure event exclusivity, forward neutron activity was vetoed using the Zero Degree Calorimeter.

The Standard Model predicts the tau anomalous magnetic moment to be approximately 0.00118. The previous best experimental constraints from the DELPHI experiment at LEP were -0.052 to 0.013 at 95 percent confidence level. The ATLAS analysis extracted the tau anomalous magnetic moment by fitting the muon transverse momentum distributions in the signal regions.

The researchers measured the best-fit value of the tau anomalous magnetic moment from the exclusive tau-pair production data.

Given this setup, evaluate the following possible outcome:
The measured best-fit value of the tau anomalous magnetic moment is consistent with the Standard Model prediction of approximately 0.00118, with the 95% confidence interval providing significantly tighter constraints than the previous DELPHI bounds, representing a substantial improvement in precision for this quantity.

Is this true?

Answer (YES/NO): NO